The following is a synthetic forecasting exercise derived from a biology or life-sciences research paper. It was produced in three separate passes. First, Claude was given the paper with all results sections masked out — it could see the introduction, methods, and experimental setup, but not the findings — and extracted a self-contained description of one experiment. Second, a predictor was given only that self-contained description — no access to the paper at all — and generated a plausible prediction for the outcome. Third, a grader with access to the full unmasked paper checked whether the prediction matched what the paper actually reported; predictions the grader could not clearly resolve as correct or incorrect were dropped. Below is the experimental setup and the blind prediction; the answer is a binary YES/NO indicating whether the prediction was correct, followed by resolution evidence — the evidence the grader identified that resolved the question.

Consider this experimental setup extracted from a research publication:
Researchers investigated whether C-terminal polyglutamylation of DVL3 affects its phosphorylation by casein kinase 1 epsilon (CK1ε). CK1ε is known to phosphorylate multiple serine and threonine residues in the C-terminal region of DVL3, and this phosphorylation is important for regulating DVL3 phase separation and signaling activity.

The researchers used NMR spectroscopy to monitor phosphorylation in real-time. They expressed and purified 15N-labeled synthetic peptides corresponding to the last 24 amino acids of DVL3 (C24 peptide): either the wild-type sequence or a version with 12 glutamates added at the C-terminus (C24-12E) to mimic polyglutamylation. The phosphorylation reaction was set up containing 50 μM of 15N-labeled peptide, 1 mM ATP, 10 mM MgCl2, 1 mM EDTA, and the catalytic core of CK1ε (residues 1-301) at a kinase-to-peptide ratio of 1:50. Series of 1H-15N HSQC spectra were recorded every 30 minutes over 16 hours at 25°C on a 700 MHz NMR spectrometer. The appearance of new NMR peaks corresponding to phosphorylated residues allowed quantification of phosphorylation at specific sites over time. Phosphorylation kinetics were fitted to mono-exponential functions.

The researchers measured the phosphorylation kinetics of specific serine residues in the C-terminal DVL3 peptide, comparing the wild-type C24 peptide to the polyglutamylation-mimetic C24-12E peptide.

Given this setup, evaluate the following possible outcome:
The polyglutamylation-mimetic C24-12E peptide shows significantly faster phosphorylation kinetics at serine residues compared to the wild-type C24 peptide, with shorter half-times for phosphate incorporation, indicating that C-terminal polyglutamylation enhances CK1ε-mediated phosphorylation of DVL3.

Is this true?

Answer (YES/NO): YES